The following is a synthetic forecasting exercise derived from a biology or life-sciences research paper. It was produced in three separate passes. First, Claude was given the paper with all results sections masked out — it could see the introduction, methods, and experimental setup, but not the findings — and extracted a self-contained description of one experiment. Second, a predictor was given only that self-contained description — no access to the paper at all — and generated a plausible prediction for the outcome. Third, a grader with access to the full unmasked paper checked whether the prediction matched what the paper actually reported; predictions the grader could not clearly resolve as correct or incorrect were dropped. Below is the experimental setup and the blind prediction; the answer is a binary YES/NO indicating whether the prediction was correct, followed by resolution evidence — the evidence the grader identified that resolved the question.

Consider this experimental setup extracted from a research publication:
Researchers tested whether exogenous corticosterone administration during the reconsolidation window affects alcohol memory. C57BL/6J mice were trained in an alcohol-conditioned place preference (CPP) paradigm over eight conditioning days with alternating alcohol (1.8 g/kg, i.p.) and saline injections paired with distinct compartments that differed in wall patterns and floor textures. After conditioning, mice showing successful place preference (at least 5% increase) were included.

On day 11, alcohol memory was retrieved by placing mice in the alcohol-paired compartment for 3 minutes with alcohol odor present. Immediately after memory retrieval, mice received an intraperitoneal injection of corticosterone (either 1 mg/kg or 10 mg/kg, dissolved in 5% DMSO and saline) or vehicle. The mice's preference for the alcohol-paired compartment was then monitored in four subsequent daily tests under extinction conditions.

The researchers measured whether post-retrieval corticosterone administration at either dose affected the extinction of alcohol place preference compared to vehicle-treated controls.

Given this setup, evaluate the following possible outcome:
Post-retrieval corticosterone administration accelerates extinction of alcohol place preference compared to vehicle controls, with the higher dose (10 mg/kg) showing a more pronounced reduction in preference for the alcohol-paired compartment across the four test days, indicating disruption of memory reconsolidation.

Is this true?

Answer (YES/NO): NO